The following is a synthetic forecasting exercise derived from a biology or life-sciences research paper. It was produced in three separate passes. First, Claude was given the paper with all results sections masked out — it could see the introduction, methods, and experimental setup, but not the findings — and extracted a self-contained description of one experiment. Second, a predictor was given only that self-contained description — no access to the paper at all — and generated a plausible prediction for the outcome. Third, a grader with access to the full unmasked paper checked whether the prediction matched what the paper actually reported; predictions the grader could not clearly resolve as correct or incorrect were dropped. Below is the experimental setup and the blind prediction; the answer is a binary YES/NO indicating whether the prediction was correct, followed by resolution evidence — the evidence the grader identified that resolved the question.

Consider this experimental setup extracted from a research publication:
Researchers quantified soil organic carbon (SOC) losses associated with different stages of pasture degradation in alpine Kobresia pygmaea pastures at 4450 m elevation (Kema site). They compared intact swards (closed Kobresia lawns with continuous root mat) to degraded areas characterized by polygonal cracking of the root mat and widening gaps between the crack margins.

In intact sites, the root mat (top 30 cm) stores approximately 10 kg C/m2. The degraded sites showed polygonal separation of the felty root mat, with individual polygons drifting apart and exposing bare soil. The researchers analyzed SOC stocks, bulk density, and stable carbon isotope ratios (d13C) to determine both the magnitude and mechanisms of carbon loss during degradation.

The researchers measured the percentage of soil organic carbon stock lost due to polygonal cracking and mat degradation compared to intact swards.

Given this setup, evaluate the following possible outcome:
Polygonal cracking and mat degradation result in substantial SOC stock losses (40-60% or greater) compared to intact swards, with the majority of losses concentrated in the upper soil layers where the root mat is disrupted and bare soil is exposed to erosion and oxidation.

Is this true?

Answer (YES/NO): YES